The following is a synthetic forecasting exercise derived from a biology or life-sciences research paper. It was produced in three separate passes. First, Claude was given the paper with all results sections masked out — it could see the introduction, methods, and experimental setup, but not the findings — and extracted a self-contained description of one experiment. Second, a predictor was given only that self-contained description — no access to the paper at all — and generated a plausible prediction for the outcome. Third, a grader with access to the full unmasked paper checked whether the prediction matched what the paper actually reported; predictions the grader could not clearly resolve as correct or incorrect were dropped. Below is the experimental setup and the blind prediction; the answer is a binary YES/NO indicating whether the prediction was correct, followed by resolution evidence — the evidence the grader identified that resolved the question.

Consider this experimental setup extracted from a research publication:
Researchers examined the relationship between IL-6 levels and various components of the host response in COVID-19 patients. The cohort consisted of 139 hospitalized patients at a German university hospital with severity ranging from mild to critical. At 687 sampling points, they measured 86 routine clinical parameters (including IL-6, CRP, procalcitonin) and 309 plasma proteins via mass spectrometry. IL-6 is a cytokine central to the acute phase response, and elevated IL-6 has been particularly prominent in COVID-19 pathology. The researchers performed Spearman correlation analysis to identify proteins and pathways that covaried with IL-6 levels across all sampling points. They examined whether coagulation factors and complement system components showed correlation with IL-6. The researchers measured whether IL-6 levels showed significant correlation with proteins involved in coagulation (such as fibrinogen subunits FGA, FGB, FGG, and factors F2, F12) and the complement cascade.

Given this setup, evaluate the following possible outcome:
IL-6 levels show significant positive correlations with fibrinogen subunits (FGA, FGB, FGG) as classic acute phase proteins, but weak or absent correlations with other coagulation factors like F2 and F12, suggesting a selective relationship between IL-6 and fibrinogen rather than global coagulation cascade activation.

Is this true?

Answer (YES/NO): NO